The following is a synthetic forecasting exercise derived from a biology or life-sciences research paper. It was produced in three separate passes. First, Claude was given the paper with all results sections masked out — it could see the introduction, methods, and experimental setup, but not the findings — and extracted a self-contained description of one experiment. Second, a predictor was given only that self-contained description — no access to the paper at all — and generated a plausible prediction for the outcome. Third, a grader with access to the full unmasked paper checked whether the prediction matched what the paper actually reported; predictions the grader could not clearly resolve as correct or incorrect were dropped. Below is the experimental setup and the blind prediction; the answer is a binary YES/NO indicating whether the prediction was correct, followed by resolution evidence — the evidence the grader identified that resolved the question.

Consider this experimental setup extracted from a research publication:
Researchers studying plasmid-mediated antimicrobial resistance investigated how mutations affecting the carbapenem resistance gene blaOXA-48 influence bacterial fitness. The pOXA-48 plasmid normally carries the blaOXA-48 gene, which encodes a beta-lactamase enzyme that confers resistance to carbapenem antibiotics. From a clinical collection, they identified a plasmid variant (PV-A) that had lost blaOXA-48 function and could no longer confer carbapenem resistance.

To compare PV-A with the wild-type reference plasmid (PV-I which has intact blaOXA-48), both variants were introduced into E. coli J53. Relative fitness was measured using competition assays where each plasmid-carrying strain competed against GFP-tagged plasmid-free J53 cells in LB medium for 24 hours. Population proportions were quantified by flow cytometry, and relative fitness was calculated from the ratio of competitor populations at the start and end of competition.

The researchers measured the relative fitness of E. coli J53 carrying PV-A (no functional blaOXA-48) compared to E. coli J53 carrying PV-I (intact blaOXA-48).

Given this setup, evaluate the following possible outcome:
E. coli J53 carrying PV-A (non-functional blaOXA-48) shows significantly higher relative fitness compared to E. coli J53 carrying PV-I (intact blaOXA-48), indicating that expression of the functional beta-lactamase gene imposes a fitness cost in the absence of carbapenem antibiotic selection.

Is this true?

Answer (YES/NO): YES